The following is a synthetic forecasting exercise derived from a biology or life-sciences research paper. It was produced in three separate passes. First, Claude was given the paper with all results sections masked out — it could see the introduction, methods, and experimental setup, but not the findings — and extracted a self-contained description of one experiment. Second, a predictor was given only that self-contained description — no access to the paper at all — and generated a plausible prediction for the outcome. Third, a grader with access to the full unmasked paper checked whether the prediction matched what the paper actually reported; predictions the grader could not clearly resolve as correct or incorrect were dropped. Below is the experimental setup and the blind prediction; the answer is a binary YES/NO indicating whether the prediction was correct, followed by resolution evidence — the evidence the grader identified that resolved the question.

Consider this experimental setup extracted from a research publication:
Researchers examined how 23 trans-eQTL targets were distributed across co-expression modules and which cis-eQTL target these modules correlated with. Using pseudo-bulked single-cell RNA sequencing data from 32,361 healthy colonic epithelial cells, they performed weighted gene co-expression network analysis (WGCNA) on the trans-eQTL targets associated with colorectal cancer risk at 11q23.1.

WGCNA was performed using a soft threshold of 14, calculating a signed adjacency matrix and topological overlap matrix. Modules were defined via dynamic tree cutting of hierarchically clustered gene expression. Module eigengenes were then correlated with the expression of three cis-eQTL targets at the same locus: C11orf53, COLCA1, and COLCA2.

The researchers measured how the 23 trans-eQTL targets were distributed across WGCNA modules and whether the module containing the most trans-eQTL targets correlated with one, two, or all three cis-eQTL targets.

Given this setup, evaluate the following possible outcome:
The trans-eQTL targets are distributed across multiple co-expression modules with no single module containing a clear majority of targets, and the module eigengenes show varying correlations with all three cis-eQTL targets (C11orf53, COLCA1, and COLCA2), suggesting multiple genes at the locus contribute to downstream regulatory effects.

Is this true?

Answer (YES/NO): NO